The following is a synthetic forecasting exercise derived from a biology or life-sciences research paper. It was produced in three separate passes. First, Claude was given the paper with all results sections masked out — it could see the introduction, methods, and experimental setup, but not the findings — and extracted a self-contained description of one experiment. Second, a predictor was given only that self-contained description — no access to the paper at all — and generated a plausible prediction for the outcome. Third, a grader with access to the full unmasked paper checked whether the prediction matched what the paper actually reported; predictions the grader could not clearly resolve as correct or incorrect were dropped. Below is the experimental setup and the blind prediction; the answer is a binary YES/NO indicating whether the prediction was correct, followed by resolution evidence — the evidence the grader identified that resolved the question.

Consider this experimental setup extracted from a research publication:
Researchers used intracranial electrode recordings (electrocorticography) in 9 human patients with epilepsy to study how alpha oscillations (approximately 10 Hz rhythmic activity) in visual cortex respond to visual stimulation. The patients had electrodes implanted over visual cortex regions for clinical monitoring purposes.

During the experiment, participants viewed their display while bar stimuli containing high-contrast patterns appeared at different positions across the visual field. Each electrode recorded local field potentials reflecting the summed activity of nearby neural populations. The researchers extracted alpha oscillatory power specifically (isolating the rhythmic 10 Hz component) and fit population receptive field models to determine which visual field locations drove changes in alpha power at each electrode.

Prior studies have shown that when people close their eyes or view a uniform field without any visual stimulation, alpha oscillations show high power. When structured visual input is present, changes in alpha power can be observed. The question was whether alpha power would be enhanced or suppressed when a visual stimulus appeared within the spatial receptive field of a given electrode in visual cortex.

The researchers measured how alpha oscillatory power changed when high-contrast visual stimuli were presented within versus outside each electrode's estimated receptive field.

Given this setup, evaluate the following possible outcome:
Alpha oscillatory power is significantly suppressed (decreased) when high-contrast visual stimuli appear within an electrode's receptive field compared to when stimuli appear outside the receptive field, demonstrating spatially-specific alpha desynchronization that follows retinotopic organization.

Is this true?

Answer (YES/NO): YES